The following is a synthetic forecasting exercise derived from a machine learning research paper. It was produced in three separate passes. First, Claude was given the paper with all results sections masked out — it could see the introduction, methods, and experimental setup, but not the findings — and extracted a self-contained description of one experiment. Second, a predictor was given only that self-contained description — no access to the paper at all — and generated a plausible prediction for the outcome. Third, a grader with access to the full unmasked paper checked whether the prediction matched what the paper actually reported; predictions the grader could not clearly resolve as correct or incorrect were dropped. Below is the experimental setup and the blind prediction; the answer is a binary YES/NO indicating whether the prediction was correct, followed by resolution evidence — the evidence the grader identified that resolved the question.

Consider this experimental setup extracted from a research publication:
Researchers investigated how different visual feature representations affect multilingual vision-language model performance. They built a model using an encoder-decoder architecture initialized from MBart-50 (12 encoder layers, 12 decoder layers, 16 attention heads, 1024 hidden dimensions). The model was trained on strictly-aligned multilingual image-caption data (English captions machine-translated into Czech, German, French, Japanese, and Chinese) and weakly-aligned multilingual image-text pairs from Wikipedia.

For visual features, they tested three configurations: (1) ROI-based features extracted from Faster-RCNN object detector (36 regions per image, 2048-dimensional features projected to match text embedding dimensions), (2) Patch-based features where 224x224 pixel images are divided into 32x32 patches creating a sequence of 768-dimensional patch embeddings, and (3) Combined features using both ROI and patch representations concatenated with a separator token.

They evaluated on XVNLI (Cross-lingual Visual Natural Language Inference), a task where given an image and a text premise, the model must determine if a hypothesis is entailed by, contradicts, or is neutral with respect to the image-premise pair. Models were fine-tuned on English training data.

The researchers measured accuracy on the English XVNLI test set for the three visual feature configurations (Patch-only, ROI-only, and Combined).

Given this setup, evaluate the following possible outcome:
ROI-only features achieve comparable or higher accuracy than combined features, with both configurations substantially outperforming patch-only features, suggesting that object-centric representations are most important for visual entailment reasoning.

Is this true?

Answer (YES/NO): NO